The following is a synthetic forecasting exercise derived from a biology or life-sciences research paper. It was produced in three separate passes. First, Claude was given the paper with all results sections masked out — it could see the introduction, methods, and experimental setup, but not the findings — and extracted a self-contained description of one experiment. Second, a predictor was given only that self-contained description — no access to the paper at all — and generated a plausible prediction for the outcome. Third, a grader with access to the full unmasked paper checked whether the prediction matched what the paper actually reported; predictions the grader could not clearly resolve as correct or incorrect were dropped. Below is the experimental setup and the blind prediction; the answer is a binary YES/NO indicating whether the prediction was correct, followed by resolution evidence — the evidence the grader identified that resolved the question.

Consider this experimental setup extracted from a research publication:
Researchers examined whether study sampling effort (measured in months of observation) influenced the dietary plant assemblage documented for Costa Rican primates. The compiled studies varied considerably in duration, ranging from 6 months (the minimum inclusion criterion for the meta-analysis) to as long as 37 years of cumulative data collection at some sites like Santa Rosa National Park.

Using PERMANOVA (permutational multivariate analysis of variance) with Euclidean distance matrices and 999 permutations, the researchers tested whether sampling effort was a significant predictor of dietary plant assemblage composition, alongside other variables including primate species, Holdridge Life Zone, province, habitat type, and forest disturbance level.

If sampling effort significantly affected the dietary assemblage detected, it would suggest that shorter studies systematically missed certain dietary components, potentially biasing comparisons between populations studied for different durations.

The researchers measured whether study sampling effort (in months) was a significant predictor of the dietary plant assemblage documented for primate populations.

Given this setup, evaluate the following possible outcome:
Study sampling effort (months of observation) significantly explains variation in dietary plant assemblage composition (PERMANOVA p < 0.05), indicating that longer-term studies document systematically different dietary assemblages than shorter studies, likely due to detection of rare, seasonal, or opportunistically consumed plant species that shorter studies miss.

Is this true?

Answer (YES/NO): YES